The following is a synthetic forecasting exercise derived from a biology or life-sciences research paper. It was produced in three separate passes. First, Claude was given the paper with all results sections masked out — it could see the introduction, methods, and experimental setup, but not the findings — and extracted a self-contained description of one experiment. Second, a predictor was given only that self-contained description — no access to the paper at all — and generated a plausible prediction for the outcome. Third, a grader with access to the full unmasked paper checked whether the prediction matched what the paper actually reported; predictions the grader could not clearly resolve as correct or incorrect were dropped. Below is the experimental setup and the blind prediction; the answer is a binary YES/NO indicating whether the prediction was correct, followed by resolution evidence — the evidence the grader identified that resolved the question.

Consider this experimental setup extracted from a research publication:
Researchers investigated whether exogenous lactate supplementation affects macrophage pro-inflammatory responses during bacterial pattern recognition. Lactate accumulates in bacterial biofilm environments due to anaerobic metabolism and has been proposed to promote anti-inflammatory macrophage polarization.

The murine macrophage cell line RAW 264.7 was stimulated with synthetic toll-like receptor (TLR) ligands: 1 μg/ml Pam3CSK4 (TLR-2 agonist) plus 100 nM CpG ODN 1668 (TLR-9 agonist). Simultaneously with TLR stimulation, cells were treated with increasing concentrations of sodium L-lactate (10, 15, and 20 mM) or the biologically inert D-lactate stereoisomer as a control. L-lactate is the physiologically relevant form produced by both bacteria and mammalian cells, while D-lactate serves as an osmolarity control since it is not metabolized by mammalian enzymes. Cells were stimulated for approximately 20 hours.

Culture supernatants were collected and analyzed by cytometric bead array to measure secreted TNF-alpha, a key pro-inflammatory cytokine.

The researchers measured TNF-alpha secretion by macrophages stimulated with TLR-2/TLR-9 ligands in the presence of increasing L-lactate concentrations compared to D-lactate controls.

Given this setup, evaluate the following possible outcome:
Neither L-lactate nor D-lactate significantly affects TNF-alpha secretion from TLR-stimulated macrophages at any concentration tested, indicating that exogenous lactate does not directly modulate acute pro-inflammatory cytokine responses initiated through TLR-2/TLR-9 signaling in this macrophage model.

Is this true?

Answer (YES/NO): NO